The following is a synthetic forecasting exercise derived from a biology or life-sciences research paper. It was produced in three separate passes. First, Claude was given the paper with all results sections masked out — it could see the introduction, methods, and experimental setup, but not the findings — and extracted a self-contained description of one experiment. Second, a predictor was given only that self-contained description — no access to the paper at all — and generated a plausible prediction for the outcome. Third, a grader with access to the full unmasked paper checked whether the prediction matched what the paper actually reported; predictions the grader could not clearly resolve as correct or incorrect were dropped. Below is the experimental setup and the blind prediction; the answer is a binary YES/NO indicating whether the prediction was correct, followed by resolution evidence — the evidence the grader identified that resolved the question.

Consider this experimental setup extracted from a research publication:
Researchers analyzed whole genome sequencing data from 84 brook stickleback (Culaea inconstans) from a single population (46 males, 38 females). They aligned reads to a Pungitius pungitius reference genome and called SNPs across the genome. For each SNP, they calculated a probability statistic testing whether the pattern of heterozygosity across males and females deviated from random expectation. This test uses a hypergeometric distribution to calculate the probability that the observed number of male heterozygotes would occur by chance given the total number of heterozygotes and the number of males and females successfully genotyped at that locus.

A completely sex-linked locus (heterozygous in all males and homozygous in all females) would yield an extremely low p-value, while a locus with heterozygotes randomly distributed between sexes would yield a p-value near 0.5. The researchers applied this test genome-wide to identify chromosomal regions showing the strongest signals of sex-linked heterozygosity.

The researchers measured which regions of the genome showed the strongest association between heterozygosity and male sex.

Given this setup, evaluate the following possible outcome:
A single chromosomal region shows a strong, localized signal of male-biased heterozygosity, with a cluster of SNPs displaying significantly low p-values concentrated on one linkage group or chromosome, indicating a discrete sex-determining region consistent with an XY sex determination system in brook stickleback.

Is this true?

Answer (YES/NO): NO